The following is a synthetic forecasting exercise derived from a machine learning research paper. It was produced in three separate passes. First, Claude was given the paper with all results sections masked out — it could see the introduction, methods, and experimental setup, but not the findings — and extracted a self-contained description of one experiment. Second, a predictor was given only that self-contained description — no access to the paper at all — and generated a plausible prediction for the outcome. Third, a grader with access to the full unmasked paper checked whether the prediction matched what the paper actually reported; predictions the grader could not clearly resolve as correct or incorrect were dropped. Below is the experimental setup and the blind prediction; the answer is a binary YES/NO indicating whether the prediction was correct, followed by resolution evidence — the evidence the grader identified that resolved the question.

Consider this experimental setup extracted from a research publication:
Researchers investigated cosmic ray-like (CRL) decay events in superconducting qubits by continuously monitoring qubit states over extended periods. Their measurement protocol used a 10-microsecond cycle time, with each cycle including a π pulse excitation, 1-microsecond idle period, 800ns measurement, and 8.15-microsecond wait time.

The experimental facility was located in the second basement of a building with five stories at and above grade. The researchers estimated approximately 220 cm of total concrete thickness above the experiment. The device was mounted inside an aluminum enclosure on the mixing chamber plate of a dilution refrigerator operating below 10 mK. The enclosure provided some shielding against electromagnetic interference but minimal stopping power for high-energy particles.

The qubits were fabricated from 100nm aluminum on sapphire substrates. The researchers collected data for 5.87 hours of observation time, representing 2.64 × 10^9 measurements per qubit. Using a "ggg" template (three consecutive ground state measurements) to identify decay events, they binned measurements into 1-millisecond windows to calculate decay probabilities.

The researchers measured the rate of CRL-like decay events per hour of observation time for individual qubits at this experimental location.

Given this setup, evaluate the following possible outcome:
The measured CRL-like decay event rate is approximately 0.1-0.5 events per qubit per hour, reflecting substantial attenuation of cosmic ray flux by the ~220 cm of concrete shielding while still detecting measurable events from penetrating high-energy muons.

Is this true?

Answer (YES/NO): NO